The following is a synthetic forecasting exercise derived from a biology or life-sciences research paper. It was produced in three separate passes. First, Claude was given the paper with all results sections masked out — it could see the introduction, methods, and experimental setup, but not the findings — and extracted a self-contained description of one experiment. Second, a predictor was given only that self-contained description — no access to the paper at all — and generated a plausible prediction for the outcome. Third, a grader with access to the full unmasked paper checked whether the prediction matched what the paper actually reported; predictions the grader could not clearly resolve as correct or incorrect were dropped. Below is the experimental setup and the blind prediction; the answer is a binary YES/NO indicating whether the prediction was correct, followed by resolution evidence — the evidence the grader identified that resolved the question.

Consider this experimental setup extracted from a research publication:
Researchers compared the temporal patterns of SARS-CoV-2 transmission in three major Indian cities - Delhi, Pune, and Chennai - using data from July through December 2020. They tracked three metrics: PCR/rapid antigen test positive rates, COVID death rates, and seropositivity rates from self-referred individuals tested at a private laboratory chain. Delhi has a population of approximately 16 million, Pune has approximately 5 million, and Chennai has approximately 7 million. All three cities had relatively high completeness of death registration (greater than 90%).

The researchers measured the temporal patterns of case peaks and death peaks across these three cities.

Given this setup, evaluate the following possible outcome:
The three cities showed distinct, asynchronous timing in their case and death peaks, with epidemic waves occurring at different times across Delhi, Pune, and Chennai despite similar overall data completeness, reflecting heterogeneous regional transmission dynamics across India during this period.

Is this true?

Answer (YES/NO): YES